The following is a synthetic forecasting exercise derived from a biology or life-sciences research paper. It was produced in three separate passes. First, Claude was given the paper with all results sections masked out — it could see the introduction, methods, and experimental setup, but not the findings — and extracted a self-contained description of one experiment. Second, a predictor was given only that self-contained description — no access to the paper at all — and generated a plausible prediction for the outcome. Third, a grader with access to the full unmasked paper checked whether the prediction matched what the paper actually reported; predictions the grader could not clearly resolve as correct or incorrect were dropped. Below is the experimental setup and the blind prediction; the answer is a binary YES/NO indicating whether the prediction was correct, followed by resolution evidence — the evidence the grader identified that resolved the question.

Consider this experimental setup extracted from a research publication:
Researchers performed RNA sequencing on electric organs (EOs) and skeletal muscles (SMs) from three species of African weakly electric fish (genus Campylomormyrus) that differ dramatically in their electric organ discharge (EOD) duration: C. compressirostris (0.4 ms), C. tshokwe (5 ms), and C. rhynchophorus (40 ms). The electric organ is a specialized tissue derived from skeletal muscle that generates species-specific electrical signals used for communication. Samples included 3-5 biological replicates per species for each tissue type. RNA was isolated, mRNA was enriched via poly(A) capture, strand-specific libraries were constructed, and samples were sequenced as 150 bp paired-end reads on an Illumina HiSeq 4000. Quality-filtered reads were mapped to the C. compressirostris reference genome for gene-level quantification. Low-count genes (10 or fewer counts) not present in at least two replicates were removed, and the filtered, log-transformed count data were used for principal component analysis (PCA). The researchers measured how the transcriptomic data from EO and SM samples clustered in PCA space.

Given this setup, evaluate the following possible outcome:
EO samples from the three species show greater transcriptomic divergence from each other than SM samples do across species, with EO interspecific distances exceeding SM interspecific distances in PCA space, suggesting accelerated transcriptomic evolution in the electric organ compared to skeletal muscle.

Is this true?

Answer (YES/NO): YES